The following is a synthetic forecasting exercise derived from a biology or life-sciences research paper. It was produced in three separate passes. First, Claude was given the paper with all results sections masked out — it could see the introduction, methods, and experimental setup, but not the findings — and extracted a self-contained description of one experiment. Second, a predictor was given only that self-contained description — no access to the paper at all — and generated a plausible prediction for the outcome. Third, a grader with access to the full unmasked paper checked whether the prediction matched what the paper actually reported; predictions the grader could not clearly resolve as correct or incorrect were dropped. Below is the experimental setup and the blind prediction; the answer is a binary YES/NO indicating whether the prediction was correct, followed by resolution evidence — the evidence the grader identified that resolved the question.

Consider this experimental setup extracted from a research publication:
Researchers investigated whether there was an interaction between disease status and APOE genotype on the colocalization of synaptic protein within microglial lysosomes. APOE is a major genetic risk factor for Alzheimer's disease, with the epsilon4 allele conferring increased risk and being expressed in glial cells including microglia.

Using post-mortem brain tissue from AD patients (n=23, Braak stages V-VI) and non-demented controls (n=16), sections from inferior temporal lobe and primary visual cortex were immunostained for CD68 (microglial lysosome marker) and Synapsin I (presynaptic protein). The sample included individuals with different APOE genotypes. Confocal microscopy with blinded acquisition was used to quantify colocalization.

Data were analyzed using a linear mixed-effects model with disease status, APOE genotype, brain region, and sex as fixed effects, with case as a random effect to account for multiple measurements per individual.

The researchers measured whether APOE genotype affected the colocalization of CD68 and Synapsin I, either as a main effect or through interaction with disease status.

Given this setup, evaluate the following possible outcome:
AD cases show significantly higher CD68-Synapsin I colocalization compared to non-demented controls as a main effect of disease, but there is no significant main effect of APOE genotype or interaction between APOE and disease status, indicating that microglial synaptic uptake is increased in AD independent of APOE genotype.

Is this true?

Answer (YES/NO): YES